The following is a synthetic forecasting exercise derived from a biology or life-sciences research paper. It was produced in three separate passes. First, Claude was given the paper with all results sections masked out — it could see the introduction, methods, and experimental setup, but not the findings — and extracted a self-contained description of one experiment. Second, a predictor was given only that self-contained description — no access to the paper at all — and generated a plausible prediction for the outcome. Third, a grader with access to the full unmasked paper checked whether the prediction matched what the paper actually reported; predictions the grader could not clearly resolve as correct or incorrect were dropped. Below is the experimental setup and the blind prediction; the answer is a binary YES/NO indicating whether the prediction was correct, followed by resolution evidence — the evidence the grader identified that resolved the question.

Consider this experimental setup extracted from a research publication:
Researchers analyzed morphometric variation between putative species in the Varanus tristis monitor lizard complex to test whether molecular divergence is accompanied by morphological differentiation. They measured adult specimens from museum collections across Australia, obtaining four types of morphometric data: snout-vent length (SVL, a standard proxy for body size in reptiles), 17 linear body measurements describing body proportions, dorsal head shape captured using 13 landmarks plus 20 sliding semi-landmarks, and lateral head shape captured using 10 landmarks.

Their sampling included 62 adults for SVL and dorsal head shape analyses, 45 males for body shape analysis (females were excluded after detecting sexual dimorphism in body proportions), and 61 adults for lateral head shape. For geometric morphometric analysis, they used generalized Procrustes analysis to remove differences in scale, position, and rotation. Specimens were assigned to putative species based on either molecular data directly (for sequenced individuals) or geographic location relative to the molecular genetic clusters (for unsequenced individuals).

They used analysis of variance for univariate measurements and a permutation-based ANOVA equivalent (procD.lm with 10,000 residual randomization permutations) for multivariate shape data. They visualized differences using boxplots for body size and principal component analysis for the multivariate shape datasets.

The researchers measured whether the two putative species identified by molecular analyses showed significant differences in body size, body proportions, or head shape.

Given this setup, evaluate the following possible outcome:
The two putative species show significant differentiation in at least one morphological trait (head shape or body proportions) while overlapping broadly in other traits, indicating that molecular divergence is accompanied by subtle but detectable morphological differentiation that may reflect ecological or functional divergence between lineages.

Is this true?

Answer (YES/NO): YES